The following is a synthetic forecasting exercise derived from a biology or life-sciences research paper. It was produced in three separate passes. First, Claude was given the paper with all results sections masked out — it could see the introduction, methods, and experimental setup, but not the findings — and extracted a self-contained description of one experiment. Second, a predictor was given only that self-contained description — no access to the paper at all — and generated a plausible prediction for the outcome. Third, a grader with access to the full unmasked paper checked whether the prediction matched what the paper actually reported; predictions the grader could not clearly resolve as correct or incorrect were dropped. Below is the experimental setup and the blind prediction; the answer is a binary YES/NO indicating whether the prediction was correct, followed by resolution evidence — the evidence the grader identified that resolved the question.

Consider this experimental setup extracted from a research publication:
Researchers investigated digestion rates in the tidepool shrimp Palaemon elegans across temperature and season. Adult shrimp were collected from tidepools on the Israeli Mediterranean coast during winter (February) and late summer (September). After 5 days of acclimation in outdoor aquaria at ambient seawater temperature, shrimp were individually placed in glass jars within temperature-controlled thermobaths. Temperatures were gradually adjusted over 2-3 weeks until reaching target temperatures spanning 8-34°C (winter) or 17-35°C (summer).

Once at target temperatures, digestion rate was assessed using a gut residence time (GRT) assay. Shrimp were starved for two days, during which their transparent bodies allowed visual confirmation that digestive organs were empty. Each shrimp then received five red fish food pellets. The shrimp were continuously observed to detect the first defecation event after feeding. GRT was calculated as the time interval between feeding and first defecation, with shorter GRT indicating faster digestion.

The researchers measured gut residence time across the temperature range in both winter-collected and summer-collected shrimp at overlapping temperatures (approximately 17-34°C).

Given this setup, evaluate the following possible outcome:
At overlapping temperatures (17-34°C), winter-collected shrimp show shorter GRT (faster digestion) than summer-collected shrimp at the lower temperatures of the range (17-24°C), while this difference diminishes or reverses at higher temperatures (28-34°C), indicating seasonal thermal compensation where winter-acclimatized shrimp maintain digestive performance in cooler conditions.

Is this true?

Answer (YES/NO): NO